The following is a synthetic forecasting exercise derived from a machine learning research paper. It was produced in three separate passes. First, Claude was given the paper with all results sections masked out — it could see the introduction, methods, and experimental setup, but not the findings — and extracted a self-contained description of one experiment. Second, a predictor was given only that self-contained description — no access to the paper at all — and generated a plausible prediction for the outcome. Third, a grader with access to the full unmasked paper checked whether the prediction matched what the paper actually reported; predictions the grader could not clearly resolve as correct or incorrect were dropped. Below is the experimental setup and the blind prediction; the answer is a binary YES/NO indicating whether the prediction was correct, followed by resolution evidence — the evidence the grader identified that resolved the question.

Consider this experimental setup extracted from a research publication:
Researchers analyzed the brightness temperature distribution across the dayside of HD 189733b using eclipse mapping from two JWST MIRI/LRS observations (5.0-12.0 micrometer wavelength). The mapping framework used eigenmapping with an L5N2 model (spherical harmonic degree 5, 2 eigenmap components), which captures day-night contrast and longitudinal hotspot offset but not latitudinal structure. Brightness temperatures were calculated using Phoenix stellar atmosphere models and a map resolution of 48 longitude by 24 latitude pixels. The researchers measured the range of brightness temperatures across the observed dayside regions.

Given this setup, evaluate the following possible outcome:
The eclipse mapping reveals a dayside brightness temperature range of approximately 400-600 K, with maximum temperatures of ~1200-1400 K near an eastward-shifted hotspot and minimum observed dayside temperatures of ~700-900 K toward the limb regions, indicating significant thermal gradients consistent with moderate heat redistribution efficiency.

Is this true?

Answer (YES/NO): NO